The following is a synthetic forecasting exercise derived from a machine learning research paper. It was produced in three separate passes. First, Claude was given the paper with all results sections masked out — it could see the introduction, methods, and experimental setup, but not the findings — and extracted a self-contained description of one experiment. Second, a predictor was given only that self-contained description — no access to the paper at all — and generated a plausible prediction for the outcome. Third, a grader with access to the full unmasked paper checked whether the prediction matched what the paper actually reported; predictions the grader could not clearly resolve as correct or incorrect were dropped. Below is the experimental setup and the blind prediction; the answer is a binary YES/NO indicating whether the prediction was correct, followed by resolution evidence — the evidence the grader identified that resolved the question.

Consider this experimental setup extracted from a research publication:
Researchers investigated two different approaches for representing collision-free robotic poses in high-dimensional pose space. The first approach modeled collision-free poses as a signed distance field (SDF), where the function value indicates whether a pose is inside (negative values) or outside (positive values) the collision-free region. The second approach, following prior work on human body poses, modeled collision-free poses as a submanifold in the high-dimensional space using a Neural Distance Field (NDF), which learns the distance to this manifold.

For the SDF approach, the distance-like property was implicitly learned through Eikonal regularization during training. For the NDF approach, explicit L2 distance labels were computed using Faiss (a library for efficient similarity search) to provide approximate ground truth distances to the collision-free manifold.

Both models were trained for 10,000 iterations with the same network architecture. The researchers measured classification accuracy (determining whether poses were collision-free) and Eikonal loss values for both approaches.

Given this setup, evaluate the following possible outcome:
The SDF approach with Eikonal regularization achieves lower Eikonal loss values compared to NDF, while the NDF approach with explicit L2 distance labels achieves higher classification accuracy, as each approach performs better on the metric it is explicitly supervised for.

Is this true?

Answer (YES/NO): NO